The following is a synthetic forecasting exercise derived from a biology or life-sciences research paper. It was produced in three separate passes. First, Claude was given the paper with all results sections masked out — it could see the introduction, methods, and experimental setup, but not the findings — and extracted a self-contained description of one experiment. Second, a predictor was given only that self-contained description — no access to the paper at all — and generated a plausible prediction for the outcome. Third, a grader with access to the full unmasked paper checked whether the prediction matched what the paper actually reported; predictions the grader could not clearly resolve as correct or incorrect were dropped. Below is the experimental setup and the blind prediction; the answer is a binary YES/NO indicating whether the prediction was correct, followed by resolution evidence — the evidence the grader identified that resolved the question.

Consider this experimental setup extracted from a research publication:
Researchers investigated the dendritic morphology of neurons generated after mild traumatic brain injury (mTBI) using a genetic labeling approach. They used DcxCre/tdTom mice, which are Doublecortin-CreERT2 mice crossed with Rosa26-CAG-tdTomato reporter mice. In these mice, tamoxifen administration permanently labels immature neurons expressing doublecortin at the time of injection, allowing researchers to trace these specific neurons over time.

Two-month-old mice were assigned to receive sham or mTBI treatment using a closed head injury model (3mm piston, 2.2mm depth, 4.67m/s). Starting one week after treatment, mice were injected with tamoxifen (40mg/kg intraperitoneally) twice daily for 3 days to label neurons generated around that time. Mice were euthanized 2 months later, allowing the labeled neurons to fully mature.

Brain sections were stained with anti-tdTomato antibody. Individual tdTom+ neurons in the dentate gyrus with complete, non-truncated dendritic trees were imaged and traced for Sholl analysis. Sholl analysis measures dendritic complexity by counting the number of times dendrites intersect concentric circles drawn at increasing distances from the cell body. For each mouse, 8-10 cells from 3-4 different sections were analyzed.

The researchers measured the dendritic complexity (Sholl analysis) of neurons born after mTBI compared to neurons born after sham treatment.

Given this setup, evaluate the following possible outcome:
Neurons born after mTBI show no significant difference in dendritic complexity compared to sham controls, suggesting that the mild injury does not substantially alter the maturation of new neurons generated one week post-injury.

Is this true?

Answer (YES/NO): YES